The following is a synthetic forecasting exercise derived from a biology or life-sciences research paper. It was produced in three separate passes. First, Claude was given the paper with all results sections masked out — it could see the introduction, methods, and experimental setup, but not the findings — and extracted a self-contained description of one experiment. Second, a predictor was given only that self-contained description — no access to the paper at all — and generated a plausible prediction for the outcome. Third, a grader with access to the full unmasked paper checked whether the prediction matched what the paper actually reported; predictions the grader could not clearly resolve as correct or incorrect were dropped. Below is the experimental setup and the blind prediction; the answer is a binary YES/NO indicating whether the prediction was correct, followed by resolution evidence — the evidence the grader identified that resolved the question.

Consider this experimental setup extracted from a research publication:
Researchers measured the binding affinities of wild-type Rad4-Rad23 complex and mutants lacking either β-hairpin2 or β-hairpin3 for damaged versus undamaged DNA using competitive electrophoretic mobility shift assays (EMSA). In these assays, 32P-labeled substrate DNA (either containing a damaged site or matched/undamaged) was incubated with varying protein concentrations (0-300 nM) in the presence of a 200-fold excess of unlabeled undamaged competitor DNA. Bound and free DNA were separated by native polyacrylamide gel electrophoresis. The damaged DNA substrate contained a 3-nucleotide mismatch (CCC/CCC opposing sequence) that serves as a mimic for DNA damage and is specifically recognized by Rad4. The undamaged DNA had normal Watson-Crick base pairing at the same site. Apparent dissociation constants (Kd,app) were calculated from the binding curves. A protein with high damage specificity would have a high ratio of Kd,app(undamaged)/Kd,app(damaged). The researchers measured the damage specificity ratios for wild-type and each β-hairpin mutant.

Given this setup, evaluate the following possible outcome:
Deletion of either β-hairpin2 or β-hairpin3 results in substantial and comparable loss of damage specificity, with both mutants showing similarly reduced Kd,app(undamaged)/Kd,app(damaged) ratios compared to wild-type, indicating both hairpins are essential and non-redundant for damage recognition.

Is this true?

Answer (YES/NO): NO